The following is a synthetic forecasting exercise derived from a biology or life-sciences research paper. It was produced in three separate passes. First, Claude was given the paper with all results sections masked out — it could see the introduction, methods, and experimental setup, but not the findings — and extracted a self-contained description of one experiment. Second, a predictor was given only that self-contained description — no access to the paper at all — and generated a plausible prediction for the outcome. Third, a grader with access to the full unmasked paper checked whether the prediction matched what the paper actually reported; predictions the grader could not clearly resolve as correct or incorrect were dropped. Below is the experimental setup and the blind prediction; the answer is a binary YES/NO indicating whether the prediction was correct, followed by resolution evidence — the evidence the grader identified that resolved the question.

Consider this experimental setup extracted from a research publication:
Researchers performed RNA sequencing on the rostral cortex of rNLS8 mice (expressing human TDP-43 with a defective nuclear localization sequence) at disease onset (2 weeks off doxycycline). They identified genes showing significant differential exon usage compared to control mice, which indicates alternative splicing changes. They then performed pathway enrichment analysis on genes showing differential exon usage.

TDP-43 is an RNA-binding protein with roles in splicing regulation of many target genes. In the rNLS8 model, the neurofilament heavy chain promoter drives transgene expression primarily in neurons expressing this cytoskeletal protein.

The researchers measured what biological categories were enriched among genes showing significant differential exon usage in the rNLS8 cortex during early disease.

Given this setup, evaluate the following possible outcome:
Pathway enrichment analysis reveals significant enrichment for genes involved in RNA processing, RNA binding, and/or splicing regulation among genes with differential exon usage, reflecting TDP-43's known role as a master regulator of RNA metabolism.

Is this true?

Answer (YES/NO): NO